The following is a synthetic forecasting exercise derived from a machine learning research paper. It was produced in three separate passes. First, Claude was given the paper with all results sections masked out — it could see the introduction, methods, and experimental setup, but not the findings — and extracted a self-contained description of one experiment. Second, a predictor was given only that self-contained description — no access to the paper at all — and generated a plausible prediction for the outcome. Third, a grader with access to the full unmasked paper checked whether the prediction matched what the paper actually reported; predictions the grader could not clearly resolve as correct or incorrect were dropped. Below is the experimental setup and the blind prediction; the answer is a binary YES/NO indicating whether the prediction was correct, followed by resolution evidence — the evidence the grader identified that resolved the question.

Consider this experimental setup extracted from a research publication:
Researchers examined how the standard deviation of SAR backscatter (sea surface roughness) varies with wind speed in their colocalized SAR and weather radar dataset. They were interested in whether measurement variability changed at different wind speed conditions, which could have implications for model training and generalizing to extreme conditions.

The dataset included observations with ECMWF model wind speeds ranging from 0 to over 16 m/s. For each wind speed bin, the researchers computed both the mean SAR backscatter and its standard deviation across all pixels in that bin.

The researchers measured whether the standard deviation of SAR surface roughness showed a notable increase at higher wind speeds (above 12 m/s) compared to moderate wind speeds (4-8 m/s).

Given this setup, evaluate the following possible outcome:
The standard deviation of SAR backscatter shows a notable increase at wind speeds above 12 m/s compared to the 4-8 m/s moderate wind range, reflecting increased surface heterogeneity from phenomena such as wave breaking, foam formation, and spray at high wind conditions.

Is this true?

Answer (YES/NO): NO